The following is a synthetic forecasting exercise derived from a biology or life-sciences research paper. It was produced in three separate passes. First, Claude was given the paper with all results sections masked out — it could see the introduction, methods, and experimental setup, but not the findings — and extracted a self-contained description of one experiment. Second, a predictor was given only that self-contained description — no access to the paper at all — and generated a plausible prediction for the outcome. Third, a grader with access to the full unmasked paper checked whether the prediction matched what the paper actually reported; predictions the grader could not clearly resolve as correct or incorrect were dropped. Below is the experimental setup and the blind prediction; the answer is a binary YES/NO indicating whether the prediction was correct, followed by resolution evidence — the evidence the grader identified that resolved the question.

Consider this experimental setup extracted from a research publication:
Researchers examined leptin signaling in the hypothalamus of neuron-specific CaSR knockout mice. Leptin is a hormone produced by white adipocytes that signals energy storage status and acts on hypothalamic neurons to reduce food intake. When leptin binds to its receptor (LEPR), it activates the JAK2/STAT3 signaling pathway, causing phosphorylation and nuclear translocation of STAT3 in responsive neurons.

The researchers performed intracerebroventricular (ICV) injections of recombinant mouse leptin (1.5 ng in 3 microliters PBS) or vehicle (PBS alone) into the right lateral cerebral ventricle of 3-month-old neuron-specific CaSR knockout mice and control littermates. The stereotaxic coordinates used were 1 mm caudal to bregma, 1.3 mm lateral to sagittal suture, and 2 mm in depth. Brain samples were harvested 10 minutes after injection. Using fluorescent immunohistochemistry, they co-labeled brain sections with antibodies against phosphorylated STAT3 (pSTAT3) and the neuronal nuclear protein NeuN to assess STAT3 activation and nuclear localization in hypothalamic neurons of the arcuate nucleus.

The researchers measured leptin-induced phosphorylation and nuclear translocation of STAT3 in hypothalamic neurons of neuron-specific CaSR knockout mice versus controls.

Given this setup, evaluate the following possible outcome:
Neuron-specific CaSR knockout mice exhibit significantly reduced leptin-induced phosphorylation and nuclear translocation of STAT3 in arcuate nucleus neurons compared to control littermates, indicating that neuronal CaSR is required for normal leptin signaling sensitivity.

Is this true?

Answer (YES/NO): YES